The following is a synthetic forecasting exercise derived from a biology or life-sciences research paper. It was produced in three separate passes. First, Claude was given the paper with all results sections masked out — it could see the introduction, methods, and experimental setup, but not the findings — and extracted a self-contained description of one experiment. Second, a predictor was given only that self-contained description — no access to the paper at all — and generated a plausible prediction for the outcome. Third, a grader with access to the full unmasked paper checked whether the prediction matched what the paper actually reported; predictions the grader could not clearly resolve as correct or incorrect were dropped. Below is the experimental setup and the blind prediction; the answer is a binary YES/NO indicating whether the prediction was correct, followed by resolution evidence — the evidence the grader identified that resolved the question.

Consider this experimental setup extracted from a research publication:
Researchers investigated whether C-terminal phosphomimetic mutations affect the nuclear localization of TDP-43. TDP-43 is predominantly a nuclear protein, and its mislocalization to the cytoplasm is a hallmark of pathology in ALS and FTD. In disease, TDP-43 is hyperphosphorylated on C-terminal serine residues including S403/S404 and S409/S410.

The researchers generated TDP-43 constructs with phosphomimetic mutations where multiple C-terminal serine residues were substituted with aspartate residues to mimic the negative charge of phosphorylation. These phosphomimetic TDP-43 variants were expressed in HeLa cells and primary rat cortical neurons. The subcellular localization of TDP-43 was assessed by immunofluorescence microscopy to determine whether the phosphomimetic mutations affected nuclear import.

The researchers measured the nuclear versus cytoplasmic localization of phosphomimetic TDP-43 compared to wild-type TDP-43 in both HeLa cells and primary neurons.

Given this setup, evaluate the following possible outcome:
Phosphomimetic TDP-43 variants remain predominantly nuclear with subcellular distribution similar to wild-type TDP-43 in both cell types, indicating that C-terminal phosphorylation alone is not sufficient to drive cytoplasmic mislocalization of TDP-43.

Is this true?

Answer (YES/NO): YES